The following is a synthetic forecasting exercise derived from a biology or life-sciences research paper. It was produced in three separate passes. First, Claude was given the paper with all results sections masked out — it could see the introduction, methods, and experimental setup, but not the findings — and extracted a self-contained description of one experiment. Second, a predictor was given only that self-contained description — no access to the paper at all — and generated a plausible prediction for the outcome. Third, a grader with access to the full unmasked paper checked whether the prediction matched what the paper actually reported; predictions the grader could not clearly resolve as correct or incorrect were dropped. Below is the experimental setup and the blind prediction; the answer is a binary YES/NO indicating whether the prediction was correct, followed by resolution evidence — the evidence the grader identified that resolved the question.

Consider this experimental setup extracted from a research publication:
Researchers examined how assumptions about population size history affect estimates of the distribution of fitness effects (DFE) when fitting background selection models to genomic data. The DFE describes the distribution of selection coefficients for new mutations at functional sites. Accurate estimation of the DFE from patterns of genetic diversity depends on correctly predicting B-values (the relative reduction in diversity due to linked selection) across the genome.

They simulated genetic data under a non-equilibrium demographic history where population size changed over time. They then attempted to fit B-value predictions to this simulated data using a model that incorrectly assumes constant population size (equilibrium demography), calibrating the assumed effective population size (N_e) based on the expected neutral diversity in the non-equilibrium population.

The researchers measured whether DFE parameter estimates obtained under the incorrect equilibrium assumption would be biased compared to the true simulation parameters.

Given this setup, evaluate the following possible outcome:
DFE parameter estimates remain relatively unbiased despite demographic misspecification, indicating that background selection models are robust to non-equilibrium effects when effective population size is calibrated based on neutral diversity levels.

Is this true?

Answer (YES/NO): NO